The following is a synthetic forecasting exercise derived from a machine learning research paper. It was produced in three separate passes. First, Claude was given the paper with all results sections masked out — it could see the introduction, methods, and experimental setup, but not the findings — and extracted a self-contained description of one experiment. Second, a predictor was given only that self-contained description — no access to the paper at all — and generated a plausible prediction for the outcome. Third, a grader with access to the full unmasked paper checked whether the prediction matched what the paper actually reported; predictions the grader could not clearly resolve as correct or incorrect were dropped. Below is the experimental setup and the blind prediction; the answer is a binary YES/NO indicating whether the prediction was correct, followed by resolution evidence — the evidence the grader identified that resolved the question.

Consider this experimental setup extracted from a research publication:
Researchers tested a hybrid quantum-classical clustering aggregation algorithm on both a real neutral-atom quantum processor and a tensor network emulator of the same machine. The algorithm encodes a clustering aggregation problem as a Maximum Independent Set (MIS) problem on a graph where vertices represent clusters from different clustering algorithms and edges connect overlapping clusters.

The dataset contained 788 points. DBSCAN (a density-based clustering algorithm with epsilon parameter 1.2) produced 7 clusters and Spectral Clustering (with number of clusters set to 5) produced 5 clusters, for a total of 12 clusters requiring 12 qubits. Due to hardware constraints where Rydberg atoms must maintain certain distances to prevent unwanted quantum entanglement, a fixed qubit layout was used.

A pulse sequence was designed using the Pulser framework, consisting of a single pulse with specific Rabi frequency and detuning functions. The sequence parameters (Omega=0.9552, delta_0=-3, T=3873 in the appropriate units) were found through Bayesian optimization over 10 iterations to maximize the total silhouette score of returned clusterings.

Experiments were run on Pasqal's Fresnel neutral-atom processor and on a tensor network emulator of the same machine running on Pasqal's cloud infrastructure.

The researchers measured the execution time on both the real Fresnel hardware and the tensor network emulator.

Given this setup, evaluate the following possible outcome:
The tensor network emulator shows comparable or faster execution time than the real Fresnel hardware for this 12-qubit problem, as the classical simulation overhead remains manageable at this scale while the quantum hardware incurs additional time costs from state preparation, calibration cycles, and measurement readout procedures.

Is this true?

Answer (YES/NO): NO